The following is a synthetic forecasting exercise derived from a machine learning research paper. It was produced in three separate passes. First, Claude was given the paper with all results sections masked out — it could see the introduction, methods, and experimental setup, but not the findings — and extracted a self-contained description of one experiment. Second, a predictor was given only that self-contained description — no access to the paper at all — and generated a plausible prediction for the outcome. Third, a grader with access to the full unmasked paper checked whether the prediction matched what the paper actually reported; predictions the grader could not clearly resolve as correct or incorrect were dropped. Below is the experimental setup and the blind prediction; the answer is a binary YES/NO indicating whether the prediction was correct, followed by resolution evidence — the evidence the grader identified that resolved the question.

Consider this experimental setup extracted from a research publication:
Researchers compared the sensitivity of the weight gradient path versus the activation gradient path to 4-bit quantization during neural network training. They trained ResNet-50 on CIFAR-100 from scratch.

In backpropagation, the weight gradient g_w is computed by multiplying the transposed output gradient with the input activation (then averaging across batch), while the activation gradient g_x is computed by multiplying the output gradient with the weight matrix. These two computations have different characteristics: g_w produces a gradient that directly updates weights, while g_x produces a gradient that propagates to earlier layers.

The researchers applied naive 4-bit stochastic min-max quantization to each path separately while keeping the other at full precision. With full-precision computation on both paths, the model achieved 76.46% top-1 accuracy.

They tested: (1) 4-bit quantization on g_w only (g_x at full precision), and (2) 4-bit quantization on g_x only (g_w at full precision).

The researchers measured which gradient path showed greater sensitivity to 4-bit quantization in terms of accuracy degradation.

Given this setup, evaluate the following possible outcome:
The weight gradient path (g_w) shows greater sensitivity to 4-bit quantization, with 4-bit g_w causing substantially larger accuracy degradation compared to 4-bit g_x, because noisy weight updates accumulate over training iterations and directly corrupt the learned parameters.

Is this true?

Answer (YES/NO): YES